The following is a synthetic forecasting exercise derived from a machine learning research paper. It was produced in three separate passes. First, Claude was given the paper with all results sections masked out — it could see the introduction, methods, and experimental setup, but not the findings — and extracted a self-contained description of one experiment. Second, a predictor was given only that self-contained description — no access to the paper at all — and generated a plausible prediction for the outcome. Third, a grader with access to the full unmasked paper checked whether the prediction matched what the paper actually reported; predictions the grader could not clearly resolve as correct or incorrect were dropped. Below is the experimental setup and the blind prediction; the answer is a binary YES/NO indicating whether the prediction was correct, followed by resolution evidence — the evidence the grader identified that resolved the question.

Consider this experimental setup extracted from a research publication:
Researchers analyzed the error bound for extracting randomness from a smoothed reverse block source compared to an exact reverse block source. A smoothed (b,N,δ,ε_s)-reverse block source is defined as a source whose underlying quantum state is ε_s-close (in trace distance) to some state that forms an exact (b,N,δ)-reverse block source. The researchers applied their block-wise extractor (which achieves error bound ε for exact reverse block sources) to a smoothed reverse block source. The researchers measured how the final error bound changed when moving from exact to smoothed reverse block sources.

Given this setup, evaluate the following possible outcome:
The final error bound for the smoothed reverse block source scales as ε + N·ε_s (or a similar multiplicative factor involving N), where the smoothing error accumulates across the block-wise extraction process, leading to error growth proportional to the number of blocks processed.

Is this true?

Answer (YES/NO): NO